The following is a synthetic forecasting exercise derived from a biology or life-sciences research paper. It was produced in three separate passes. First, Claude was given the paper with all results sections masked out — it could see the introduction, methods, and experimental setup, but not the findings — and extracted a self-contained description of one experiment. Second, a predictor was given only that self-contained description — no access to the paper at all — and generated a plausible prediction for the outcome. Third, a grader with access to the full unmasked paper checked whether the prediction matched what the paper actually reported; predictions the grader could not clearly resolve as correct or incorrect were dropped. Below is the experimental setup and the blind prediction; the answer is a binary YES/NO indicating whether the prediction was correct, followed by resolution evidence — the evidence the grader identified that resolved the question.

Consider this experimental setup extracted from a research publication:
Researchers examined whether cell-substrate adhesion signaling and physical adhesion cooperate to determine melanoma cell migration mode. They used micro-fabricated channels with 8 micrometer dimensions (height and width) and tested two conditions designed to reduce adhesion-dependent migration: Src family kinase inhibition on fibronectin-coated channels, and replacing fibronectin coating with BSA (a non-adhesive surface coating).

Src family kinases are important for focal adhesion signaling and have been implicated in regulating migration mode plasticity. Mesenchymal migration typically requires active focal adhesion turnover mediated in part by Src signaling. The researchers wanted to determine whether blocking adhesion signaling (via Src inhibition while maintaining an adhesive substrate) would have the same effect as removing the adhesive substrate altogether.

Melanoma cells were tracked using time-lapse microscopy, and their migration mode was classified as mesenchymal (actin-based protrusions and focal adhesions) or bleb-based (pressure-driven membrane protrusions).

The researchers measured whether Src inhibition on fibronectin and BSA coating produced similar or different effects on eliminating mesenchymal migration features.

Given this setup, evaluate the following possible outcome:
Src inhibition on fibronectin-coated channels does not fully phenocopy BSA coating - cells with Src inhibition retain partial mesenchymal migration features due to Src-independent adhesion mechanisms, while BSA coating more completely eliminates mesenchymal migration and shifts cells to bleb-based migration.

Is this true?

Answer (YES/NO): NO